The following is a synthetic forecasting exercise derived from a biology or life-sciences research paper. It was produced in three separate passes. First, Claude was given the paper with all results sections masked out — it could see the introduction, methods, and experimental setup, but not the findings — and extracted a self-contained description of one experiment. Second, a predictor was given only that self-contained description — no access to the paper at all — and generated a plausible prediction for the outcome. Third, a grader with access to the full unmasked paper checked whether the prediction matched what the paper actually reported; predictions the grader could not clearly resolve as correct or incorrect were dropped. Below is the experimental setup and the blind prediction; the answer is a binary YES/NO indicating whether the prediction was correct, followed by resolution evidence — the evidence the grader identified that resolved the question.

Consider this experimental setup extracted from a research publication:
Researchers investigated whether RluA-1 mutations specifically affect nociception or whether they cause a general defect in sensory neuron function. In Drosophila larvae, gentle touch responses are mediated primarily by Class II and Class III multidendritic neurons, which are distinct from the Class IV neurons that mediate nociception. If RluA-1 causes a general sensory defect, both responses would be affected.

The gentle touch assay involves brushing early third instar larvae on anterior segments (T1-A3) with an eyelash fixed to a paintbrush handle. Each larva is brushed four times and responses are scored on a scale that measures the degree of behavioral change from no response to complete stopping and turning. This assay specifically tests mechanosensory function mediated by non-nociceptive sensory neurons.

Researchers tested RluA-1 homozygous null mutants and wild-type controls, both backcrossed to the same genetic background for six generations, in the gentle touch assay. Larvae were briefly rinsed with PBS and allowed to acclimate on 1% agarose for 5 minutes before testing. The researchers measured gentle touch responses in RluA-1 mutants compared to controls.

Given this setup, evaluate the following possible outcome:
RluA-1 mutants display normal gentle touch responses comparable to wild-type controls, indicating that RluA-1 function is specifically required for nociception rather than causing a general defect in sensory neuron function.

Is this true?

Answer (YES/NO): YES